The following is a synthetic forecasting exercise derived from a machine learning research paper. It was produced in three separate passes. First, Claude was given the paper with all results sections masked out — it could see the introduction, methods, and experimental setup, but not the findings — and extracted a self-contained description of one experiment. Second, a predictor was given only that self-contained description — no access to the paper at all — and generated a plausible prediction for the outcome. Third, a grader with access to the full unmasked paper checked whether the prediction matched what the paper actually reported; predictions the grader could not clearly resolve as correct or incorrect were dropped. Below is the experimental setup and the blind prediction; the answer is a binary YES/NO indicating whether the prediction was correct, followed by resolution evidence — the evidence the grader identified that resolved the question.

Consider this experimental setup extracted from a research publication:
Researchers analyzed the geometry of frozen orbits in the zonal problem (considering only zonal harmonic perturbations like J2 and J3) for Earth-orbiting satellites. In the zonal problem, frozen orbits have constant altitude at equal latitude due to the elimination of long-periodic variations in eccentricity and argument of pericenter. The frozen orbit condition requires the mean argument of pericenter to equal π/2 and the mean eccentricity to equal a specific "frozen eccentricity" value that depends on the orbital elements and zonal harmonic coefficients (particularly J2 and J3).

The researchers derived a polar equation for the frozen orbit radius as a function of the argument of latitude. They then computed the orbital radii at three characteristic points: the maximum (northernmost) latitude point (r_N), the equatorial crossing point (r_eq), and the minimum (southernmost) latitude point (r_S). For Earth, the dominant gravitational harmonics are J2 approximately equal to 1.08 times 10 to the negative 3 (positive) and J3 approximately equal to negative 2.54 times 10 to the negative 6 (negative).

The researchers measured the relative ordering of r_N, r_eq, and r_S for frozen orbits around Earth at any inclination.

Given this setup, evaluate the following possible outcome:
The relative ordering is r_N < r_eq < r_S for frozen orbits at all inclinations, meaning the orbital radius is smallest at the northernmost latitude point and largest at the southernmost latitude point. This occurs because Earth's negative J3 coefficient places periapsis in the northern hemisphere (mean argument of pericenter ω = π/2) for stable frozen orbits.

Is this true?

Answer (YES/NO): YES